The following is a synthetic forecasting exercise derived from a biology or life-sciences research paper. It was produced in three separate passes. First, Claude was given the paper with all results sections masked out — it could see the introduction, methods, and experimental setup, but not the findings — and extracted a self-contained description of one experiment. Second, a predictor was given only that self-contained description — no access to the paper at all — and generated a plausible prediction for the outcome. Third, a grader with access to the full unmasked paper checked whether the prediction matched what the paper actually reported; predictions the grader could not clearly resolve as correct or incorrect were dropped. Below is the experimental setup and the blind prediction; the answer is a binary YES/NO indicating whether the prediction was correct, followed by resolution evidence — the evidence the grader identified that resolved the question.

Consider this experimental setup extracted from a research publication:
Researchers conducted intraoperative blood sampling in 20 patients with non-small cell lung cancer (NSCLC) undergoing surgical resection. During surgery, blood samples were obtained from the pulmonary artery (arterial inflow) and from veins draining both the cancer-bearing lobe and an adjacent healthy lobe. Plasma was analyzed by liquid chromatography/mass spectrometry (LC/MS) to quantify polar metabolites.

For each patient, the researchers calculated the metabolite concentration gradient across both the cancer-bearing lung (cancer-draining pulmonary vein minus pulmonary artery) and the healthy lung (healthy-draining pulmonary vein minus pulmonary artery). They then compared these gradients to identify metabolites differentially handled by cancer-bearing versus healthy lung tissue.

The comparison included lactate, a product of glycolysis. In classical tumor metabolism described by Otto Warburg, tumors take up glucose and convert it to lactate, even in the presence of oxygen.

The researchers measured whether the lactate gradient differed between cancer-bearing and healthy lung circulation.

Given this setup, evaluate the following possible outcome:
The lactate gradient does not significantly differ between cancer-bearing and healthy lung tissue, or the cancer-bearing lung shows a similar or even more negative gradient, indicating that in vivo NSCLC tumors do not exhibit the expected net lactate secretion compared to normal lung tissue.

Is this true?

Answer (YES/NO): NO